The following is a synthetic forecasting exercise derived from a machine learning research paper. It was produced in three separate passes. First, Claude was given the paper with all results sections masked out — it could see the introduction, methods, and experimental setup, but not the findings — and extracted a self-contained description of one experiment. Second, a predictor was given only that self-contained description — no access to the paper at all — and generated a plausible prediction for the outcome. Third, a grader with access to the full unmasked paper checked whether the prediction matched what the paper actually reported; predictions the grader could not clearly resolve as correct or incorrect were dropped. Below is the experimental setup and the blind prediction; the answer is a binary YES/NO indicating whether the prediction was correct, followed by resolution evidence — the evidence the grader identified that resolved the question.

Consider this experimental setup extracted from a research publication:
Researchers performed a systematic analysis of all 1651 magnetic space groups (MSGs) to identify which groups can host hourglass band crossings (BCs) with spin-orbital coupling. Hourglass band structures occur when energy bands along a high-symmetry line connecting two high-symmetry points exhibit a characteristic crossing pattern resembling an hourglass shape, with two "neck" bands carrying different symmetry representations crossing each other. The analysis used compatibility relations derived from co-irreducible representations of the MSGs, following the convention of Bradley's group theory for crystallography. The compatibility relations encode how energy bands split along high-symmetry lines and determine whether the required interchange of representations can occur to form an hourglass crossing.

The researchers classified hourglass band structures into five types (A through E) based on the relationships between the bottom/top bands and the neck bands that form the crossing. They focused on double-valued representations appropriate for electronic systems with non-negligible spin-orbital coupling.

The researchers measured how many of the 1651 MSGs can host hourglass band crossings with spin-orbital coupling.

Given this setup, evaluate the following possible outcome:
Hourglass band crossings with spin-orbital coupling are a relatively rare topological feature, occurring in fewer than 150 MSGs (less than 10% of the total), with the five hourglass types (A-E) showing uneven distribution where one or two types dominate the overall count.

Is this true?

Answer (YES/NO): NO